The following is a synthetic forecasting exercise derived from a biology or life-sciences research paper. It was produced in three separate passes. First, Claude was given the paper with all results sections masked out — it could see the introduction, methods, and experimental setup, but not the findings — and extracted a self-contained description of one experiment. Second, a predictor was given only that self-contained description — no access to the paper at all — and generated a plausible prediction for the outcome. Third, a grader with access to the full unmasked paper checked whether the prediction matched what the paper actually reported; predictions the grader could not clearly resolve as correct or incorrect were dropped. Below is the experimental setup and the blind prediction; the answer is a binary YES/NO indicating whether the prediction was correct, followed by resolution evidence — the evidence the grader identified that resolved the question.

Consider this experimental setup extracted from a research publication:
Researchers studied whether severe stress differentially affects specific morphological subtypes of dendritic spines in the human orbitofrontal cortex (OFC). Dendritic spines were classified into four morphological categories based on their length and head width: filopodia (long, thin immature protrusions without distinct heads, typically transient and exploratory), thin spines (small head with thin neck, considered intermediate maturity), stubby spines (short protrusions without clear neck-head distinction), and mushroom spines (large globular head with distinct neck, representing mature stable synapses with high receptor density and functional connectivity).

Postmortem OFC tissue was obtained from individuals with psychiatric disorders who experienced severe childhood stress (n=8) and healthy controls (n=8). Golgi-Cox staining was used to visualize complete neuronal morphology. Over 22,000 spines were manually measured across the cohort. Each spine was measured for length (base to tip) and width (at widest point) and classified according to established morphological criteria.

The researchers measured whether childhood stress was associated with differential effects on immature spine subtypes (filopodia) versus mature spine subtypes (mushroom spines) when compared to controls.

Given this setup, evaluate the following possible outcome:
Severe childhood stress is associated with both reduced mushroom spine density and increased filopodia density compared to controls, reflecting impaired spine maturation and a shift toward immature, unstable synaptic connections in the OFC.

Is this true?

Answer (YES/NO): NO